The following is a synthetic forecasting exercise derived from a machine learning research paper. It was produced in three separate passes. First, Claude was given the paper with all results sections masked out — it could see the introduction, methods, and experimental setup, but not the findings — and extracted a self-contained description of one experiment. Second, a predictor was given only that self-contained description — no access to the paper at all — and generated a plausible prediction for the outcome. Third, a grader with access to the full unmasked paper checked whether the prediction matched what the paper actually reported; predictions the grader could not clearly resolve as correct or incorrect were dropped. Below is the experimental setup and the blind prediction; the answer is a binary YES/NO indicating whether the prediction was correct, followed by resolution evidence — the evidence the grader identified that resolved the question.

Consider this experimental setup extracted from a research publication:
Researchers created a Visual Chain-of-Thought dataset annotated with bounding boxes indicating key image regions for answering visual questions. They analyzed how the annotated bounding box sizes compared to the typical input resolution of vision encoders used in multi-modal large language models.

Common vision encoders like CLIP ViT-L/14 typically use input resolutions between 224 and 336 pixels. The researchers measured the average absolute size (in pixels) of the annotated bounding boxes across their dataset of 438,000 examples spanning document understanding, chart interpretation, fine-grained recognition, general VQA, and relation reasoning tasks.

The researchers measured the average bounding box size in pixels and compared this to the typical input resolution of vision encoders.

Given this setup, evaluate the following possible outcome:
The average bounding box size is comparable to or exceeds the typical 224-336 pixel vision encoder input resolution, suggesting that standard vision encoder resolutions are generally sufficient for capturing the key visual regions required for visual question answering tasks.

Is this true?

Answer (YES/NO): NO